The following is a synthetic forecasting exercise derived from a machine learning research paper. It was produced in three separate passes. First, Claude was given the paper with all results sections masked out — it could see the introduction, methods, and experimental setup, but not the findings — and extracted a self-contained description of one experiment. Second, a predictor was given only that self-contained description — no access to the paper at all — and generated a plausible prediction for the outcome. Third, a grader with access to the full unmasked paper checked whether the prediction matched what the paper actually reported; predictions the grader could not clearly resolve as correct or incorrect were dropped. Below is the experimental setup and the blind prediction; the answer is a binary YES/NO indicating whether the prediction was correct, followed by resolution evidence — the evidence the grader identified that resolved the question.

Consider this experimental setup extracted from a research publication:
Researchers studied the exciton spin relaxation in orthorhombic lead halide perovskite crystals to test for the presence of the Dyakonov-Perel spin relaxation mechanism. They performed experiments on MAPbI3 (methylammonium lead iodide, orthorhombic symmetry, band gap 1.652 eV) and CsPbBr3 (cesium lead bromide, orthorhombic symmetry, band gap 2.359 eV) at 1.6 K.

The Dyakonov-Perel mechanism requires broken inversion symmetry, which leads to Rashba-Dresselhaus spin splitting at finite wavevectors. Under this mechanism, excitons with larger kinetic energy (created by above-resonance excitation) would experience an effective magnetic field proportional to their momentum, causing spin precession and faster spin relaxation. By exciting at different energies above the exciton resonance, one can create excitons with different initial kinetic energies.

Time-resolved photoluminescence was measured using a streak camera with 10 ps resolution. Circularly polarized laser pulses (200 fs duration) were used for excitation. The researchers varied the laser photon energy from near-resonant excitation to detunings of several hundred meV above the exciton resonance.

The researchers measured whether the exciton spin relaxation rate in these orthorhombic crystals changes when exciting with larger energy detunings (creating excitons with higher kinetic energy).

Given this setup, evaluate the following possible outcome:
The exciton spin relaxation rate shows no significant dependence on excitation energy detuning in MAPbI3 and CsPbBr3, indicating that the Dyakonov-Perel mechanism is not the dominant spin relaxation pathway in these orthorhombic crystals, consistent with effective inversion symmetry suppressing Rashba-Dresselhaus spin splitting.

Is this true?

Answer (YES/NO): YES